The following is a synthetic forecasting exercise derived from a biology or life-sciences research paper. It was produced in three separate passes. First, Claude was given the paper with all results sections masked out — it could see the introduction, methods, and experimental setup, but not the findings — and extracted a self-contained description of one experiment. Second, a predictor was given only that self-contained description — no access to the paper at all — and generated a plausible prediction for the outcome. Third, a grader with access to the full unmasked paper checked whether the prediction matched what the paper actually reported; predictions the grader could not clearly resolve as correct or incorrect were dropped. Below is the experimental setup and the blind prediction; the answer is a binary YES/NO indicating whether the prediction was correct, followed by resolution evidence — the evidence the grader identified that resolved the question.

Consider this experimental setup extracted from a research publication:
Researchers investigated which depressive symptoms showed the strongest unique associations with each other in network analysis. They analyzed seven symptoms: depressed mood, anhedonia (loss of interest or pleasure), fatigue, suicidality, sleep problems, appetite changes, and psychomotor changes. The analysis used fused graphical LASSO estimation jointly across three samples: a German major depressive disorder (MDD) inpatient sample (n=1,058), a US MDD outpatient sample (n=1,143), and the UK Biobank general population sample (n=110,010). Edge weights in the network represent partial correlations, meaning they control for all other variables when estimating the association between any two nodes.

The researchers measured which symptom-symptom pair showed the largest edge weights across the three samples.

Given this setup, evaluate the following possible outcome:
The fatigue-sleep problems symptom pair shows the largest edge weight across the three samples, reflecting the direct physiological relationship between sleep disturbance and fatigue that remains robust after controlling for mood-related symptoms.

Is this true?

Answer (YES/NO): NO